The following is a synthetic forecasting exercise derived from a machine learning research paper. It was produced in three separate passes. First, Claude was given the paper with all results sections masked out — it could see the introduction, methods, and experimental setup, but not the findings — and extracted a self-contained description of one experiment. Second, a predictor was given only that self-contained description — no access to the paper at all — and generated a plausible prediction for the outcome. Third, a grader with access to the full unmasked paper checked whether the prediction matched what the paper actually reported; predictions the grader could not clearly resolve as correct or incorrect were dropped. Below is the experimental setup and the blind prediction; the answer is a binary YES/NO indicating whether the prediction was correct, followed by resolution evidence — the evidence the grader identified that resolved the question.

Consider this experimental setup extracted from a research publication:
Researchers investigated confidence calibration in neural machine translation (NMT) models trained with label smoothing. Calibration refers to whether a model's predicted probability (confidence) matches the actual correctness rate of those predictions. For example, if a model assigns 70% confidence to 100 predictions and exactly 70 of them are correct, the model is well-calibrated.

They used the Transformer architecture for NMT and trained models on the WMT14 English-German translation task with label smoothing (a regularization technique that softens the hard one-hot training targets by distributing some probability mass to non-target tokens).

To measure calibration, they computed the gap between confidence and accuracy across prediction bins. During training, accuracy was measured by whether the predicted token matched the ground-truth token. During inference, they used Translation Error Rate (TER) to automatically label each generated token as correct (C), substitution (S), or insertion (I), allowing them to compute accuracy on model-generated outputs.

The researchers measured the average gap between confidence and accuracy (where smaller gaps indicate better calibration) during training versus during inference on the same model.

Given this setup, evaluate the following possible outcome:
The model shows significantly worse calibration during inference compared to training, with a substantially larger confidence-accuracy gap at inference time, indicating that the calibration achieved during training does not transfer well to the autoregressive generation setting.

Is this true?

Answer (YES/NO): YES